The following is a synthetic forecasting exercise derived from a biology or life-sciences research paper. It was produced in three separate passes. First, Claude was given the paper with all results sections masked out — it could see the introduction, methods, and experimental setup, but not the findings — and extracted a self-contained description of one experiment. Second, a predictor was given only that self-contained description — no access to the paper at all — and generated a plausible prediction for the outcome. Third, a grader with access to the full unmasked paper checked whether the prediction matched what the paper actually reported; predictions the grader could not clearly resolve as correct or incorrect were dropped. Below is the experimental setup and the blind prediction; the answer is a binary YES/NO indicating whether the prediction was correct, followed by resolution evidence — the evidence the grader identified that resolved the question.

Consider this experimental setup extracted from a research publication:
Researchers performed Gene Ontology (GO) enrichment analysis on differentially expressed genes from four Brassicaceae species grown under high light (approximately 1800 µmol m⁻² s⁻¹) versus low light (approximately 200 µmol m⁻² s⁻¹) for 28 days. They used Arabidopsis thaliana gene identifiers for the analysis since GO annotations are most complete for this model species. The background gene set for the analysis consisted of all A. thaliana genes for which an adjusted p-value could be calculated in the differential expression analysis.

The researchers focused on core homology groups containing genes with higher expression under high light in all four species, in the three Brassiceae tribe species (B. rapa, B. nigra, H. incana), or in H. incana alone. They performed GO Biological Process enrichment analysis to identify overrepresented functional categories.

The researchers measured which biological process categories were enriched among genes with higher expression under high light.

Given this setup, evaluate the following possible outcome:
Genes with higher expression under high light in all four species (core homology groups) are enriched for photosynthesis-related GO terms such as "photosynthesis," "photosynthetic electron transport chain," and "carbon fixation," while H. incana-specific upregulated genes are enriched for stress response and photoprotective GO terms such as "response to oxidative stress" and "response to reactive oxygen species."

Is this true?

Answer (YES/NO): NO